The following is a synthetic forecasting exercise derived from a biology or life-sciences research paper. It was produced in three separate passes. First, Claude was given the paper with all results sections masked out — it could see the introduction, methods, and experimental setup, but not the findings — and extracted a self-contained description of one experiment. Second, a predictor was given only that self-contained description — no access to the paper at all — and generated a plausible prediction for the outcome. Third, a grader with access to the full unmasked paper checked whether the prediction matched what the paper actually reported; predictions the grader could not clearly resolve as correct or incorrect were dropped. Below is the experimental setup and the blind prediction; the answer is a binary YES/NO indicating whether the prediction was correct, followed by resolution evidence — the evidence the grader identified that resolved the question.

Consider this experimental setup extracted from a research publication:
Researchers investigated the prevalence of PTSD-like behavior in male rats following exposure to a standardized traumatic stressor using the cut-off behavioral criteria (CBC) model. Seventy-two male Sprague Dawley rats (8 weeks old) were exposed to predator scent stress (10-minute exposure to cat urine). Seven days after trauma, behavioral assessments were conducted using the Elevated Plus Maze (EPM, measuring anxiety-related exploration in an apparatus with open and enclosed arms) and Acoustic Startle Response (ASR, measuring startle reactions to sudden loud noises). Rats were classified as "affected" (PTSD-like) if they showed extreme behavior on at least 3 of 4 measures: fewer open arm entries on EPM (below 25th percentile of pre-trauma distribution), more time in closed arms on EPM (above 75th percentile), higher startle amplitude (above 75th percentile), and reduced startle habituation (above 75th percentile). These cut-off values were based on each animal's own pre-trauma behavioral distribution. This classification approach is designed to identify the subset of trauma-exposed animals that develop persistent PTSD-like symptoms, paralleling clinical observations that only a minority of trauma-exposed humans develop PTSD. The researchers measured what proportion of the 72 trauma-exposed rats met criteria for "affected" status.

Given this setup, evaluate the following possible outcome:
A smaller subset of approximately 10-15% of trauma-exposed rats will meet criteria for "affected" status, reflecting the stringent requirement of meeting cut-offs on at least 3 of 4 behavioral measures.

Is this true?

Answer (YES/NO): NO